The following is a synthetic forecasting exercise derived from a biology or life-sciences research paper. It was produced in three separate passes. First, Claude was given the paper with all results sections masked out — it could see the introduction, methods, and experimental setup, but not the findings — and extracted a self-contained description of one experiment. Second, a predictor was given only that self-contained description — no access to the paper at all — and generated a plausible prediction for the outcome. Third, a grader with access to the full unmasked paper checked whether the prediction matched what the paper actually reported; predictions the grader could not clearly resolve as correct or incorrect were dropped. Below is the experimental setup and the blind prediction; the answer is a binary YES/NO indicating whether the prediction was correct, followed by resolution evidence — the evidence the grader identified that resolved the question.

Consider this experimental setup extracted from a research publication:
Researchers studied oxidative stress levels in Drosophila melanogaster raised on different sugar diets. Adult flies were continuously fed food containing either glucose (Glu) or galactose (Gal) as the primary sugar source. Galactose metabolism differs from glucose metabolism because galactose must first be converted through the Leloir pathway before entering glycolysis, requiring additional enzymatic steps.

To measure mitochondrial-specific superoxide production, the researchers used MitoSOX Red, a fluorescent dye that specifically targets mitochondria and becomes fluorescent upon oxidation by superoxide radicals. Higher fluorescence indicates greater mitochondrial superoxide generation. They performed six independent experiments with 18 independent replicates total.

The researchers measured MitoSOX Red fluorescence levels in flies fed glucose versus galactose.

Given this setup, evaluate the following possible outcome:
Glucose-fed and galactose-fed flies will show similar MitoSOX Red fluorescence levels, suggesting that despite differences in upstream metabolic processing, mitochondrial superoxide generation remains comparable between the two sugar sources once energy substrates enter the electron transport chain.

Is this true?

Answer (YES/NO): NO